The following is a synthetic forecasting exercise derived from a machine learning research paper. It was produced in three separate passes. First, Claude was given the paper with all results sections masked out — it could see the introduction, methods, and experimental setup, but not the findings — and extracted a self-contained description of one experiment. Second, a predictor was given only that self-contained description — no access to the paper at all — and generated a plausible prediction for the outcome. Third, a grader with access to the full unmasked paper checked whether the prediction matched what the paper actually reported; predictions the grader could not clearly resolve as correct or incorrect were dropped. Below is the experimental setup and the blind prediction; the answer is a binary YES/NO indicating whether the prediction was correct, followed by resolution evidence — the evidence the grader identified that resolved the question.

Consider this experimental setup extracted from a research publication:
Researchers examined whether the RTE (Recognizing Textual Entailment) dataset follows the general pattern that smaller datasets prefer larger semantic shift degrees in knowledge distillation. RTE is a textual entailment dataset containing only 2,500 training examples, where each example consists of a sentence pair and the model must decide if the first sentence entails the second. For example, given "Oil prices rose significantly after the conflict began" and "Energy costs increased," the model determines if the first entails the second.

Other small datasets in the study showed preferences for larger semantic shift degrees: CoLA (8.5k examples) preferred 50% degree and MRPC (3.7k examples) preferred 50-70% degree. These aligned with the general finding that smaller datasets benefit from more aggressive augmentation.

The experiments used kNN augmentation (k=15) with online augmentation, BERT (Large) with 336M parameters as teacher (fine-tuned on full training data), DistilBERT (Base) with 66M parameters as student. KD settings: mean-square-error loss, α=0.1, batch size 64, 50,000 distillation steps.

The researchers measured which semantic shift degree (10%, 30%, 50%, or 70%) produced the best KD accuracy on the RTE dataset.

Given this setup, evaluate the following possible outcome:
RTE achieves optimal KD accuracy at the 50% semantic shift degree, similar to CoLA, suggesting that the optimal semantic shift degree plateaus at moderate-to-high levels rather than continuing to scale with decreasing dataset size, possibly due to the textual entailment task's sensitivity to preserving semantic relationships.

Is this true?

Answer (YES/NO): NO